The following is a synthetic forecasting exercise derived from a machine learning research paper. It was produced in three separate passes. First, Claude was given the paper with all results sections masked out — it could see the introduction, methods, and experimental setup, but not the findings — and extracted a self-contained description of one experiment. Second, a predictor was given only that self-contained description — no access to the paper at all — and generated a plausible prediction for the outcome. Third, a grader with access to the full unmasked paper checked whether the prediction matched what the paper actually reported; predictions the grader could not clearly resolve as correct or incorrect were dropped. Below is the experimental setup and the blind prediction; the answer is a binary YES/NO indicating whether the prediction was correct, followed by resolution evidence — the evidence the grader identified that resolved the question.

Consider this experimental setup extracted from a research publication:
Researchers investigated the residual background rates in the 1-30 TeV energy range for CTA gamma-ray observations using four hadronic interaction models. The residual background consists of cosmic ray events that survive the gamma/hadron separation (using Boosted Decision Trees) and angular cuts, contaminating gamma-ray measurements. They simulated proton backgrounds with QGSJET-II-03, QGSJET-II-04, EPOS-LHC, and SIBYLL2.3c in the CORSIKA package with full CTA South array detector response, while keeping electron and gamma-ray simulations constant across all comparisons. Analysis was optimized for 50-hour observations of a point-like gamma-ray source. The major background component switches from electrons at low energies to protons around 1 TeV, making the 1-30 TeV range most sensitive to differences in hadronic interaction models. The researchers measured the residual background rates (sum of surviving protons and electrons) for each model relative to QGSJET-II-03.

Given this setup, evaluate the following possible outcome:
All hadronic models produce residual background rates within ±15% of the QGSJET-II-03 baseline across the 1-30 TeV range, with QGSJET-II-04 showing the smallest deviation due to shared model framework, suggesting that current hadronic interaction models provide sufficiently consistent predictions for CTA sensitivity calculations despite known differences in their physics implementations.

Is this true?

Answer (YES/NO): NO